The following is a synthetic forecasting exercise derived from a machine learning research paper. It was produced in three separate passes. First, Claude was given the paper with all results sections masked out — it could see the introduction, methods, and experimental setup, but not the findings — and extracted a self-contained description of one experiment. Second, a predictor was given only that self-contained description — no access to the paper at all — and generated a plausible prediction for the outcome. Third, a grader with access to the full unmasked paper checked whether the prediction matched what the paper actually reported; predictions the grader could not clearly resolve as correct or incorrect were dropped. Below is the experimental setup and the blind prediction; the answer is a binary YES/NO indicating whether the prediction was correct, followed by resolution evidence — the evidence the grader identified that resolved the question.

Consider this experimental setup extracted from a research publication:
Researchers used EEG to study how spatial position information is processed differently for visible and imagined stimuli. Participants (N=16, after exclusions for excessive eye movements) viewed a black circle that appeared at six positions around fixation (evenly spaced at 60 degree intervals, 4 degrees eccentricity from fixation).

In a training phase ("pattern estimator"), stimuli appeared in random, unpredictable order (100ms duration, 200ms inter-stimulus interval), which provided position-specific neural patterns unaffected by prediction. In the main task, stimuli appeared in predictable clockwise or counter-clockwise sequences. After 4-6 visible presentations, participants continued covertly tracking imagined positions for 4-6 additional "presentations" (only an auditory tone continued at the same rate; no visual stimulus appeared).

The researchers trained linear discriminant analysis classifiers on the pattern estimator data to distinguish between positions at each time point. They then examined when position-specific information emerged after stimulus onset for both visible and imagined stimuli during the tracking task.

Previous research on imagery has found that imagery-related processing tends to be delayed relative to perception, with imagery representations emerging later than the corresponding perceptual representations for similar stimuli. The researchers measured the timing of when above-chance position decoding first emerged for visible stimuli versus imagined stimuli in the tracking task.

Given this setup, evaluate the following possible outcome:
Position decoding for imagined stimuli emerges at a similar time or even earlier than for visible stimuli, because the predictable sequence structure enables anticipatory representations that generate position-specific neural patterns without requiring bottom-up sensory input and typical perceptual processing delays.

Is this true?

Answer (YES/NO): YES